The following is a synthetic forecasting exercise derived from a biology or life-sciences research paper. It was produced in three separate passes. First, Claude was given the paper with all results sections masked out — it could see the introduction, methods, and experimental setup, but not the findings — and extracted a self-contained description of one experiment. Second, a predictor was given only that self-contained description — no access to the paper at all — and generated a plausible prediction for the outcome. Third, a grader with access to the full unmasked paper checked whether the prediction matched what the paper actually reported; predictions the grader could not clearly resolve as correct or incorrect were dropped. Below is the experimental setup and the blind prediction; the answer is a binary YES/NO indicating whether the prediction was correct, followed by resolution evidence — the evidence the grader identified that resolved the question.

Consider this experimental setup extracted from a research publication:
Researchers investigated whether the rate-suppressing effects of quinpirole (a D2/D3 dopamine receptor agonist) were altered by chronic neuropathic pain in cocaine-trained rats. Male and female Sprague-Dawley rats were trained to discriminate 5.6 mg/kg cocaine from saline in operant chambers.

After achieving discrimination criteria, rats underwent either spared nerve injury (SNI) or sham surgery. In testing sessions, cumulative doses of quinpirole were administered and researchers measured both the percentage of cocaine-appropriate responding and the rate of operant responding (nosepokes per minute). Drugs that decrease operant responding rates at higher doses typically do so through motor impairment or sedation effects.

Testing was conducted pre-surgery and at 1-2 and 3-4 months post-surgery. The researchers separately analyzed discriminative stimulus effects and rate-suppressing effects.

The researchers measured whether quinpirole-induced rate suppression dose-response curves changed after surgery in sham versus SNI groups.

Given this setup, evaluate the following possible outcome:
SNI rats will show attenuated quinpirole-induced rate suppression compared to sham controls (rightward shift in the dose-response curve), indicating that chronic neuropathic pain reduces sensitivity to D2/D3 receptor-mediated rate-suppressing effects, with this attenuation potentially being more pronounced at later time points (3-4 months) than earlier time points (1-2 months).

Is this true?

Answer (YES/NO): NO